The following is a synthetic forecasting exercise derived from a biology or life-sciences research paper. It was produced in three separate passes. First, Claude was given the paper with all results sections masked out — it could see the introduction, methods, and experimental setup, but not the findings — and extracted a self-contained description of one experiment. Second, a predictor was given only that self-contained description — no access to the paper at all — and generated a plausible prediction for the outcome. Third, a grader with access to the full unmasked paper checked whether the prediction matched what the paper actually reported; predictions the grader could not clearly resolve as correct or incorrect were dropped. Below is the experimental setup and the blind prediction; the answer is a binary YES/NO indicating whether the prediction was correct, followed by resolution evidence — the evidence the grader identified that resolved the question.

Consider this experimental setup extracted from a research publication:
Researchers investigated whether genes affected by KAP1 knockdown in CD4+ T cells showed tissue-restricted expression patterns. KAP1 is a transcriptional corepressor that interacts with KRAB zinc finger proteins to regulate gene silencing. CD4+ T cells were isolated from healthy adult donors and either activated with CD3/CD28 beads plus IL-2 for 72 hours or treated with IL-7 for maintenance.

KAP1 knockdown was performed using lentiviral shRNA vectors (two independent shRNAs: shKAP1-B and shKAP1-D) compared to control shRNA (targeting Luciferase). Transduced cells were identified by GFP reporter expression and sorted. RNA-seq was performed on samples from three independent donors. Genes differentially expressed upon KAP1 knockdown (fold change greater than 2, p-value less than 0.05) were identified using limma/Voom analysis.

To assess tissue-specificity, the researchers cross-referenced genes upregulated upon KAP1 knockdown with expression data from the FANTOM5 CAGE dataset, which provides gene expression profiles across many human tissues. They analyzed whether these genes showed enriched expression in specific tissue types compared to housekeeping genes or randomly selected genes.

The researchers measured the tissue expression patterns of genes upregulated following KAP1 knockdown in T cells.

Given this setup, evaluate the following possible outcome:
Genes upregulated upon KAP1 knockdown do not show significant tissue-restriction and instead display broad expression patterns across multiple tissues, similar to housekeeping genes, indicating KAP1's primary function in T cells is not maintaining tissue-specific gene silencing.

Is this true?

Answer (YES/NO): NO